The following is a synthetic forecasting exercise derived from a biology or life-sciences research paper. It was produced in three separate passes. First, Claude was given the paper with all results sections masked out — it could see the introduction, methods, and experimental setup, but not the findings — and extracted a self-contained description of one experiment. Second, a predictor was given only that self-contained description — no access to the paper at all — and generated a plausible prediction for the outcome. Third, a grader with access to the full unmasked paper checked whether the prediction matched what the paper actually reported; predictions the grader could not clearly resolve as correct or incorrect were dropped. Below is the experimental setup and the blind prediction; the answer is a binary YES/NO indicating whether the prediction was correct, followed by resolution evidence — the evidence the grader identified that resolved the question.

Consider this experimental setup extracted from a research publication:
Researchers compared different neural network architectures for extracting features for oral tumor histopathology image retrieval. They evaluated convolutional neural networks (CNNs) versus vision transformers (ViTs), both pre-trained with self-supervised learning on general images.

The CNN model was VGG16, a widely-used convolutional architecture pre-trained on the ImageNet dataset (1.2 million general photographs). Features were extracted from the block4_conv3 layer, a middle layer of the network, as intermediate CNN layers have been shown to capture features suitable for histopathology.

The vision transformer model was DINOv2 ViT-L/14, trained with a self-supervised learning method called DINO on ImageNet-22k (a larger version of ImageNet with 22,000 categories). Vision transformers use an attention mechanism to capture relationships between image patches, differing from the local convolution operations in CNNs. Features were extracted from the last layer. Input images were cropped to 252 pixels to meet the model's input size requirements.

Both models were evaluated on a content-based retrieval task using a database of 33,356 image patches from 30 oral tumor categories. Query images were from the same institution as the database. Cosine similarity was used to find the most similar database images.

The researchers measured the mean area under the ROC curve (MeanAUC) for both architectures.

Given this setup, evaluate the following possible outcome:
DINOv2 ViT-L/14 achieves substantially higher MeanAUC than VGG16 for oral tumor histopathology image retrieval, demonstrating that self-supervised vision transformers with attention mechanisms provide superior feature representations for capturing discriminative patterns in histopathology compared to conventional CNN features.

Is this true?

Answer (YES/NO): NO